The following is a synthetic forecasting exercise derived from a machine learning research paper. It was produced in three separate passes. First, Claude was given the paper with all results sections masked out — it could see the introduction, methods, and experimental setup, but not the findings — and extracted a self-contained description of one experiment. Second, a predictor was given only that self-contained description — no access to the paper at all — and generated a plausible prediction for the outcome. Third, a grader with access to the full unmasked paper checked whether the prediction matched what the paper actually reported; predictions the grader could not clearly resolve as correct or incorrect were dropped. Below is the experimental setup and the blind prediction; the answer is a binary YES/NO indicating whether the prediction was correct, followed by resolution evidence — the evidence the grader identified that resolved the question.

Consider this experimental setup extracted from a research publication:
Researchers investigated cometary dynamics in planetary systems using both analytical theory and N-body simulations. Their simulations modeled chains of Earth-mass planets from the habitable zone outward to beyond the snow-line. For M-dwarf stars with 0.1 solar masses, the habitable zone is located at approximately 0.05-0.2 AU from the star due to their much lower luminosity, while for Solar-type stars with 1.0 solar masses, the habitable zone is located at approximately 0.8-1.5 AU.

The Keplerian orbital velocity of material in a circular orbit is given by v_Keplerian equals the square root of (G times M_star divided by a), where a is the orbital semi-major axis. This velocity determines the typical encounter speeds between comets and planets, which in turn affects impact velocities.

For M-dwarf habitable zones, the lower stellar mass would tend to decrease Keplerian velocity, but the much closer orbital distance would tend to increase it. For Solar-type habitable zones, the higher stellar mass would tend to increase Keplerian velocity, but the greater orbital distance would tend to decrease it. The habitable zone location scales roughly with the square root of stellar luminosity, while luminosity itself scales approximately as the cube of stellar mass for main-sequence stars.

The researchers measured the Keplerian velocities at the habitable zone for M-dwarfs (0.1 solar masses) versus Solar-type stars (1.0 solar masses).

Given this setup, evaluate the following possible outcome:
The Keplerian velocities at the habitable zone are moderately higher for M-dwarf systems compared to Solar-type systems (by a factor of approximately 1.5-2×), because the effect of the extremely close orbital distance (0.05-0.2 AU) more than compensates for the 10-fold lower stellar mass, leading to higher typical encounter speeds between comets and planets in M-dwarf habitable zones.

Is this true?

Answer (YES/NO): NO